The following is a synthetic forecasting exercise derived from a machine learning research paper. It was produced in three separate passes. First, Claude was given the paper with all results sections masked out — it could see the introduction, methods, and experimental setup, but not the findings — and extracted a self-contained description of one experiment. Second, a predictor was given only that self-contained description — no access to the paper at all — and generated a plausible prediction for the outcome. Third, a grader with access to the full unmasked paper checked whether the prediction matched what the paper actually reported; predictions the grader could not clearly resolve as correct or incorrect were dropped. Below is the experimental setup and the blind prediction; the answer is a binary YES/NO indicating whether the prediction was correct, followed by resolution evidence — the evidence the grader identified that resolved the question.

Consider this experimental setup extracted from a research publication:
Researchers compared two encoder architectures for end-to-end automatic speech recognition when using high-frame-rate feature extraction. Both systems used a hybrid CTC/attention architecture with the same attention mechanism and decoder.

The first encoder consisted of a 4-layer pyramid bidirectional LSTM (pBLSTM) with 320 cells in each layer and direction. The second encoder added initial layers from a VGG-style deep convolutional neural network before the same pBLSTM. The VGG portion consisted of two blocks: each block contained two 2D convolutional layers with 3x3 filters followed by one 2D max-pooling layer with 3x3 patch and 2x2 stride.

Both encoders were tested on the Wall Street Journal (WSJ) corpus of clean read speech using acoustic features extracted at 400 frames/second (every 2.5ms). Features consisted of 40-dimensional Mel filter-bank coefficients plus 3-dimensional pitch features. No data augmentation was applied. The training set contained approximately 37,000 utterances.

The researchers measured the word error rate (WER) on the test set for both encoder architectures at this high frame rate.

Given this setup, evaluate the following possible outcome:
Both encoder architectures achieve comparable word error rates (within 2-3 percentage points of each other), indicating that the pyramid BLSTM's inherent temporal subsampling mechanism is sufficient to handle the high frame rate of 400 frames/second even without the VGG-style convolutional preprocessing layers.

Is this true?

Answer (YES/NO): YES